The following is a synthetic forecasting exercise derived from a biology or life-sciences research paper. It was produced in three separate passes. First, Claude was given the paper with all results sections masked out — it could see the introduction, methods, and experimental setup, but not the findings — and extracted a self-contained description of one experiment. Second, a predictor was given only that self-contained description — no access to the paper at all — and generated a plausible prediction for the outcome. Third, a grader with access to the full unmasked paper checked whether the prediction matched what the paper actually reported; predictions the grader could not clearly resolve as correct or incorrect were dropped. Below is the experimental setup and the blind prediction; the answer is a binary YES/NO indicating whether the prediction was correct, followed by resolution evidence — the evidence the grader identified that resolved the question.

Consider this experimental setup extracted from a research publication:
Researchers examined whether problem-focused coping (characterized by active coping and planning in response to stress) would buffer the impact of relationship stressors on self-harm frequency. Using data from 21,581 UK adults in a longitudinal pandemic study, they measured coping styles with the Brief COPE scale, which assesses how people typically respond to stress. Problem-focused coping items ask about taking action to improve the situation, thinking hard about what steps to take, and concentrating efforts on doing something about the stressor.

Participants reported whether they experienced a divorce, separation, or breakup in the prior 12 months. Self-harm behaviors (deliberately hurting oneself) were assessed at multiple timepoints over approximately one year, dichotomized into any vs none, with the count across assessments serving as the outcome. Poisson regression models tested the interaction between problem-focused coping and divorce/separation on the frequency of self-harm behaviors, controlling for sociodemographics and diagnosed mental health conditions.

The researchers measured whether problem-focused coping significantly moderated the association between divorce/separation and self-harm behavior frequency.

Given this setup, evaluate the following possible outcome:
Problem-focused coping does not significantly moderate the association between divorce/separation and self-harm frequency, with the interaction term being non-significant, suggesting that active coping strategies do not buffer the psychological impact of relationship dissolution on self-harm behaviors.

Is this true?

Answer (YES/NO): NO